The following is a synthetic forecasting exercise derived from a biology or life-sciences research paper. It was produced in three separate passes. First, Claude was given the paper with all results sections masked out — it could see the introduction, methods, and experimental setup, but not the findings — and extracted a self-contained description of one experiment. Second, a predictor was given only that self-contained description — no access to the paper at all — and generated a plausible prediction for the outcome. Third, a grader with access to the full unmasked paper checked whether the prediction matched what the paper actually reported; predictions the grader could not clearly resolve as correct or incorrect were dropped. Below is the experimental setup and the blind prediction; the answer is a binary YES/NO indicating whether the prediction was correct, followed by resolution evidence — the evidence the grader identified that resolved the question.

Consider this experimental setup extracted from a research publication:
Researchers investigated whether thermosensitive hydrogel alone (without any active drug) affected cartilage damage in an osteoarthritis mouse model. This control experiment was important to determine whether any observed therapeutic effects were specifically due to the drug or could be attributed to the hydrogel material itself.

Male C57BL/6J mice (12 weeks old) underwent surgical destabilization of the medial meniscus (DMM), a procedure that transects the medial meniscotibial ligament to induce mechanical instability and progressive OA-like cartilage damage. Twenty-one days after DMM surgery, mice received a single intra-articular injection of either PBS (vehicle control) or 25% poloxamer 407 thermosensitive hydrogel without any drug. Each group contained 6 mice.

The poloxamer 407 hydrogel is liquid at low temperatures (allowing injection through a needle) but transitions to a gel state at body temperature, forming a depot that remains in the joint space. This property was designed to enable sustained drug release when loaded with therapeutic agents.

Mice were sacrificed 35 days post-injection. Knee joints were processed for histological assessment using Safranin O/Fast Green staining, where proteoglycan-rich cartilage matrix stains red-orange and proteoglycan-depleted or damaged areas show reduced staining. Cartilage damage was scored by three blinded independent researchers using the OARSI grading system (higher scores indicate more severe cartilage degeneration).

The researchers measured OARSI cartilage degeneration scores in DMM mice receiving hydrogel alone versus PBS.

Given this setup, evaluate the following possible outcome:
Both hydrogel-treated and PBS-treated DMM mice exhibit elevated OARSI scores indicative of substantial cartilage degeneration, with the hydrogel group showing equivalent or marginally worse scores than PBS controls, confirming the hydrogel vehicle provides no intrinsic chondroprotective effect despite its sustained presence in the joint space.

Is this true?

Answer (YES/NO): NO